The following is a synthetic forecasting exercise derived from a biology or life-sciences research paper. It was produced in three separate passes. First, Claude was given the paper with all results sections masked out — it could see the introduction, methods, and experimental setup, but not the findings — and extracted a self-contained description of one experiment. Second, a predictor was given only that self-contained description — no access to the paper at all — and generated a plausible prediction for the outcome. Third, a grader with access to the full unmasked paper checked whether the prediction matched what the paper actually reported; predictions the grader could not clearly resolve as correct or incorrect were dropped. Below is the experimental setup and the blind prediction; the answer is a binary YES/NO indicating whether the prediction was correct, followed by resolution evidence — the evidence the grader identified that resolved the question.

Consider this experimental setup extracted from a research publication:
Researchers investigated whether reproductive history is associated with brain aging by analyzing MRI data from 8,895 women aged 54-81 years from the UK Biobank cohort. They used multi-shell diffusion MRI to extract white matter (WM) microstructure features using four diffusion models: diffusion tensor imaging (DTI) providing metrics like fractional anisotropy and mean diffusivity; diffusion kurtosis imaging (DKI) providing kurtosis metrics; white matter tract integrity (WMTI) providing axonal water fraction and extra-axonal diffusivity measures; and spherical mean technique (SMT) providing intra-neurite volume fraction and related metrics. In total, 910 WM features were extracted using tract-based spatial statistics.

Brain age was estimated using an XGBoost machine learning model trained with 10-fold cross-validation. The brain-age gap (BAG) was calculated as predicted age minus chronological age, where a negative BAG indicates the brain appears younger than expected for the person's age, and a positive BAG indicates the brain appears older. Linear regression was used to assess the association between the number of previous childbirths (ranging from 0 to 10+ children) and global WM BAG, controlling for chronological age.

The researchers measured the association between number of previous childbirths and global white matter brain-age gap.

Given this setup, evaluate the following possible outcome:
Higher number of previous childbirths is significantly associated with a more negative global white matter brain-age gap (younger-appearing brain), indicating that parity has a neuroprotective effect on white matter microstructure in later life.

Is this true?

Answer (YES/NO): YES